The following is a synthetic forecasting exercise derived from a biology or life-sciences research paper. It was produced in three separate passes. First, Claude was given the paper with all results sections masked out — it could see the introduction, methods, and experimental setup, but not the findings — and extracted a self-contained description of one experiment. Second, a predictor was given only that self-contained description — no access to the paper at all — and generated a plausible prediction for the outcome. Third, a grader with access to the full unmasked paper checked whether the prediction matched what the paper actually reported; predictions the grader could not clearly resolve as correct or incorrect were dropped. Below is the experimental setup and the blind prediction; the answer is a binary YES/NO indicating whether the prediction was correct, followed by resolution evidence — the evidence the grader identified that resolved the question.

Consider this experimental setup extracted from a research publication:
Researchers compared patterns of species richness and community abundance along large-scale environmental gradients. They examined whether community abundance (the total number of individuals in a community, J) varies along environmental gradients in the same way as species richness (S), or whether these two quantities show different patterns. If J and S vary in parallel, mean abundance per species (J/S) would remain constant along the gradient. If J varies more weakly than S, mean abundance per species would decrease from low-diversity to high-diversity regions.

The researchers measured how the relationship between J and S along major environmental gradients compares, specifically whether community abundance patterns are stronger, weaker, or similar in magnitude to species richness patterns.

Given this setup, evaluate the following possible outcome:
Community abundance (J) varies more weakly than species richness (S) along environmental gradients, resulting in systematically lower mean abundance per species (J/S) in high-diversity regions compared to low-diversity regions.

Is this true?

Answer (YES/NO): YES